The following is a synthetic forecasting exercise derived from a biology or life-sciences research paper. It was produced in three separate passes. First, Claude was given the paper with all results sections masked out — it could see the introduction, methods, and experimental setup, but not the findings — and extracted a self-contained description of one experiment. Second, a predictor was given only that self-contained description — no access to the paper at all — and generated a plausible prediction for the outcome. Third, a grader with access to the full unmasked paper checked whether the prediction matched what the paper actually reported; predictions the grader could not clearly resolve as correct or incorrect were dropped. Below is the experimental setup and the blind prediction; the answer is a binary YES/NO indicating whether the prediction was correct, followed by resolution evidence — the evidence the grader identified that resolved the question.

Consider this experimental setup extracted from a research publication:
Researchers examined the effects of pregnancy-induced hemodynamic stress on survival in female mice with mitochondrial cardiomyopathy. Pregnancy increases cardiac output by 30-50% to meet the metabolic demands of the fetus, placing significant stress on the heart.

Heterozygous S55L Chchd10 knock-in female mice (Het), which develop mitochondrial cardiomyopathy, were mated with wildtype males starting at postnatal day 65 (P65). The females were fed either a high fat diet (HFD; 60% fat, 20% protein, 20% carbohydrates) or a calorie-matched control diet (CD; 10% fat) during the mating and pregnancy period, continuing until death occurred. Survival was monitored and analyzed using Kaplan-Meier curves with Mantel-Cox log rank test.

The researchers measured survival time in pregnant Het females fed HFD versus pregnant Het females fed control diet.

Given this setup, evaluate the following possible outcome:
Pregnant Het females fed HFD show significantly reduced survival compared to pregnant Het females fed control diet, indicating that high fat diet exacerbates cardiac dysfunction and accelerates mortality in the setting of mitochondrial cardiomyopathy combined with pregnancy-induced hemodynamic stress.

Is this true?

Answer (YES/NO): NO